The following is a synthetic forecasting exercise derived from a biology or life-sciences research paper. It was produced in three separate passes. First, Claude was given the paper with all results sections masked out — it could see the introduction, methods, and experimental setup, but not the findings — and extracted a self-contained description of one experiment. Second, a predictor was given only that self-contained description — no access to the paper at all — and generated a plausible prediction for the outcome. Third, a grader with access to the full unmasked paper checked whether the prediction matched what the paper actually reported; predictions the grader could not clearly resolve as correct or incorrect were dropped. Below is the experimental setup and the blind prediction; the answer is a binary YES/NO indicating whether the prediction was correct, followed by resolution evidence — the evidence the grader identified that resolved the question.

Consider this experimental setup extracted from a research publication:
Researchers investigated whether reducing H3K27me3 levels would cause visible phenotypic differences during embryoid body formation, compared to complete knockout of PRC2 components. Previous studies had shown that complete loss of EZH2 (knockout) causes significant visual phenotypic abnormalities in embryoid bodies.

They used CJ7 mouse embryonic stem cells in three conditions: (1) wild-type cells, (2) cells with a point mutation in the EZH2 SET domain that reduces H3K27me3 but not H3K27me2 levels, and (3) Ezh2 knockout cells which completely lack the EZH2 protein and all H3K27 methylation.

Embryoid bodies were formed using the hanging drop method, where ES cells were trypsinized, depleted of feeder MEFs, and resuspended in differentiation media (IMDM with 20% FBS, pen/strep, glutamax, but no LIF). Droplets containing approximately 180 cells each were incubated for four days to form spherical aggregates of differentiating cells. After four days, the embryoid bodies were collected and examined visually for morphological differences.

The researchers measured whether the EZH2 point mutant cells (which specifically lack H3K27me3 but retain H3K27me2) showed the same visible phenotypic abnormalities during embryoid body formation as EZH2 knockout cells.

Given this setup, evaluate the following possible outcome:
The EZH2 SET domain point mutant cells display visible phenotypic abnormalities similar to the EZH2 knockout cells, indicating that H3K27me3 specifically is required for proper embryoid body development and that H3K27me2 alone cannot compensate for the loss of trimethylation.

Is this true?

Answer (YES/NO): NO